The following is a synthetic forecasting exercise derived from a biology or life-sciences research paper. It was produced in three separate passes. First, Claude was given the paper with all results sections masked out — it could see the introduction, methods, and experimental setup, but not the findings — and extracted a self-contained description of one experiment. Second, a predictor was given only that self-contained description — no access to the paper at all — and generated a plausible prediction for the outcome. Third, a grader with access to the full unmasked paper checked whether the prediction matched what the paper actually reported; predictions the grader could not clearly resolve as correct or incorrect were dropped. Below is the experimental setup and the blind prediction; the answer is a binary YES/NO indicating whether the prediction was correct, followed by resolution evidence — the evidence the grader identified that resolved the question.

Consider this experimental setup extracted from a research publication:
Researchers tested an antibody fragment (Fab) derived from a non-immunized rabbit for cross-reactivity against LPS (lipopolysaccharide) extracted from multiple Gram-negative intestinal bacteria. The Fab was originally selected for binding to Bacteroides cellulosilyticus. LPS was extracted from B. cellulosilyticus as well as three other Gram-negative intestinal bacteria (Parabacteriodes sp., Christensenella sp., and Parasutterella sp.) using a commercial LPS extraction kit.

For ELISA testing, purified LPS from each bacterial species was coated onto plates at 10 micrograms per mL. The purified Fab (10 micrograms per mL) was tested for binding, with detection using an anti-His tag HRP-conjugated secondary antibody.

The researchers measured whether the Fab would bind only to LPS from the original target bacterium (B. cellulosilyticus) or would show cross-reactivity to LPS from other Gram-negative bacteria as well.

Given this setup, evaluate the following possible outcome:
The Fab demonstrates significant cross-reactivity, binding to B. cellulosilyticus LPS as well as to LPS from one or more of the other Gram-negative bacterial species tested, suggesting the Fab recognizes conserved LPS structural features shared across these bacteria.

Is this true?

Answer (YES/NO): YES